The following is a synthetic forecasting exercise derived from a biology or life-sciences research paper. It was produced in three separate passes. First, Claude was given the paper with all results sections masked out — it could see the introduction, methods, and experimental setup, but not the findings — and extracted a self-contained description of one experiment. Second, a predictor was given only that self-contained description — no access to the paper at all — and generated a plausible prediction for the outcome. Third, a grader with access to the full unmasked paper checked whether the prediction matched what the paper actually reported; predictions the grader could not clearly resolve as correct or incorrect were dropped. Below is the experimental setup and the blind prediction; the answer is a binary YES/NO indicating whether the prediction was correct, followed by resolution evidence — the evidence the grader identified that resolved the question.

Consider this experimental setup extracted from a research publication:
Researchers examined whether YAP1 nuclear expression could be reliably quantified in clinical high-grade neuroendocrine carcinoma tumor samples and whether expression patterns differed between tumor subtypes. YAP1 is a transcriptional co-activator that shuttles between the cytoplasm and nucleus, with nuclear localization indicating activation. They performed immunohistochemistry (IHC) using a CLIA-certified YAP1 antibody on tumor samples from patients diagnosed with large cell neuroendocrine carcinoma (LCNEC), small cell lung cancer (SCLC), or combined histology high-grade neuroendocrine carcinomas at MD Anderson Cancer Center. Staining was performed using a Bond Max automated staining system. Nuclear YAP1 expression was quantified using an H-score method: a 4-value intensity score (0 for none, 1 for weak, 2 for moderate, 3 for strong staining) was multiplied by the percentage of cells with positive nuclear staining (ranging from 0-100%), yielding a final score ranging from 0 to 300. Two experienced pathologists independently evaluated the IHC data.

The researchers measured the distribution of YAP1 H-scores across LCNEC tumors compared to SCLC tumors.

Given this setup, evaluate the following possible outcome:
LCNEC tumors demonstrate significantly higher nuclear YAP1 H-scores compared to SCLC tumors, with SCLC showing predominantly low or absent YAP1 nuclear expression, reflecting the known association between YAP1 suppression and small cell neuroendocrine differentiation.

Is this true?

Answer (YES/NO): YES